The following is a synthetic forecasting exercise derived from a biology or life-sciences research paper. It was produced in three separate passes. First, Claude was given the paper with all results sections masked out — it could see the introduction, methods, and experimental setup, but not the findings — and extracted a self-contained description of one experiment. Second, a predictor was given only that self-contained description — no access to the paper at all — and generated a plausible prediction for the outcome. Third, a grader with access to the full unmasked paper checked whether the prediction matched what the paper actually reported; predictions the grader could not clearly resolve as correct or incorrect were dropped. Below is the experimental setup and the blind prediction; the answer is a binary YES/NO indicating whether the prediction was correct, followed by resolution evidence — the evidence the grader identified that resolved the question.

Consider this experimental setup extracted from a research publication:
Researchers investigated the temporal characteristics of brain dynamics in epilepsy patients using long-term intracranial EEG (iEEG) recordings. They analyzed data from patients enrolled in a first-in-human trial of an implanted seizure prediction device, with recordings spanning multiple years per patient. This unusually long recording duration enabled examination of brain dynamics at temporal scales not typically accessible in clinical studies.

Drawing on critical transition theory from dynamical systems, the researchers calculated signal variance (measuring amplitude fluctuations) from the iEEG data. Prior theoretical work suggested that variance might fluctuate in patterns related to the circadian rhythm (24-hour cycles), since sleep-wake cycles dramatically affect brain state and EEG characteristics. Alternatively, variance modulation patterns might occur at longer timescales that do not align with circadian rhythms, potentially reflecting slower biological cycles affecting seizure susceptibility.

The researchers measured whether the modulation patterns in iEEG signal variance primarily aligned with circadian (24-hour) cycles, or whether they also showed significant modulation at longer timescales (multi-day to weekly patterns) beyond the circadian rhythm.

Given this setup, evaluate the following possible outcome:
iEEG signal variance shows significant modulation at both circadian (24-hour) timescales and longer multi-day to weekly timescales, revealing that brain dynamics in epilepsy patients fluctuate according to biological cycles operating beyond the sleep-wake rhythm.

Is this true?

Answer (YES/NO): YES